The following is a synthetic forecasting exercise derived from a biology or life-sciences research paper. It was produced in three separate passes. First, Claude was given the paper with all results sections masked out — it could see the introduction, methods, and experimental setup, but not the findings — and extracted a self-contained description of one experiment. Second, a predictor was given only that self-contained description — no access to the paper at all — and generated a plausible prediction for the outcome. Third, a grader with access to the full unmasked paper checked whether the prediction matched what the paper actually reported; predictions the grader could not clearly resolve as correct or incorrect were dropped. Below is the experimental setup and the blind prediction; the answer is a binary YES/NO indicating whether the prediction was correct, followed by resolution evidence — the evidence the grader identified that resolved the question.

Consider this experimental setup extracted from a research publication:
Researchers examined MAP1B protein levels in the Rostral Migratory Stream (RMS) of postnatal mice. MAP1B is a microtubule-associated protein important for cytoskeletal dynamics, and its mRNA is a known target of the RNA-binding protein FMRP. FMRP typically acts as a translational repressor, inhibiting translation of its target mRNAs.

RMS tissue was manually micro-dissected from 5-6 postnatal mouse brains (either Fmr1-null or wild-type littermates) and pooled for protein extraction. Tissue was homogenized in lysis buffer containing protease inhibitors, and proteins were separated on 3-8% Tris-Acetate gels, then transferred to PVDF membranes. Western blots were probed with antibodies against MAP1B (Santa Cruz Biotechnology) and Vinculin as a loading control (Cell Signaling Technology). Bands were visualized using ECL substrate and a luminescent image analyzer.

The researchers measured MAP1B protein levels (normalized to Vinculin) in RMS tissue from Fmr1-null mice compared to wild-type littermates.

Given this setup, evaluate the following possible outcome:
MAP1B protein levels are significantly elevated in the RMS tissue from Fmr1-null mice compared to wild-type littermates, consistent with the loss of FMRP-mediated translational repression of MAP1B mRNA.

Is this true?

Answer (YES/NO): YES